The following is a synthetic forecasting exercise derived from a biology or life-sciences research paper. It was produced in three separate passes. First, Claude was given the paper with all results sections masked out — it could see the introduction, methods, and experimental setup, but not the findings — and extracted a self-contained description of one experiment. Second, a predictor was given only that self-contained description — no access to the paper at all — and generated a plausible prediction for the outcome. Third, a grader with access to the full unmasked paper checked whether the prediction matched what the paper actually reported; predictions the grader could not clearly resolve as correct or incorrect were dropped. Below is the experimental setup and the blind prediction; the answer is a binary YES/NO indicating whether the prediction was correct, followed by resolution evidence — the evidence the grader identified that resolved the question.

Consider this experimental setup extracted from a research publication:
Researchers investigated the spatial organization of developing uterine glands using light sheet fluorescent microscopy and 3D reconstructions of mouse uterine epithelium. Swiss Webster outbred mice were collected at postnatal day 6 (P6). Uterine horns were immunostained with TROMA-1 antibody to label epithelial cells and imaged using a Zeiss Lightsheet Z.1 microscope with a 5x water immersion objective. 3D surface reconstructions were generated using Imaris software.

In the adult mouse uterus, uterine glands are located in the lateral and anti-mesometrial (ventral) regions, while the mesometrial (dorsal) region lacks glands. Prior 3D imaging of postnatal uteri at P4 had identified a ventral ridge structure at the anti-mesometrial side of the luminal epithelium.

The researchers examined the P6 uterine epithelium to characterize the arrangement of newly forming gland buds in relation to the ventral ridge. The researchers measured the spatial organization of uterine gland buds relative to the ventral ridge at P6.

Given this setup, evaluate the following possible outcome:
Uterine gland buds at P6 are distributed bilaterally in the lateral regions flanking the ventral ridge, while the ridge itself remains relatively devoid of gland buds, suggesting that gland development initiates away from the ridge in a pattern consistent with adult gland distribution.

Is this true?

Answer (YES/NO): NO